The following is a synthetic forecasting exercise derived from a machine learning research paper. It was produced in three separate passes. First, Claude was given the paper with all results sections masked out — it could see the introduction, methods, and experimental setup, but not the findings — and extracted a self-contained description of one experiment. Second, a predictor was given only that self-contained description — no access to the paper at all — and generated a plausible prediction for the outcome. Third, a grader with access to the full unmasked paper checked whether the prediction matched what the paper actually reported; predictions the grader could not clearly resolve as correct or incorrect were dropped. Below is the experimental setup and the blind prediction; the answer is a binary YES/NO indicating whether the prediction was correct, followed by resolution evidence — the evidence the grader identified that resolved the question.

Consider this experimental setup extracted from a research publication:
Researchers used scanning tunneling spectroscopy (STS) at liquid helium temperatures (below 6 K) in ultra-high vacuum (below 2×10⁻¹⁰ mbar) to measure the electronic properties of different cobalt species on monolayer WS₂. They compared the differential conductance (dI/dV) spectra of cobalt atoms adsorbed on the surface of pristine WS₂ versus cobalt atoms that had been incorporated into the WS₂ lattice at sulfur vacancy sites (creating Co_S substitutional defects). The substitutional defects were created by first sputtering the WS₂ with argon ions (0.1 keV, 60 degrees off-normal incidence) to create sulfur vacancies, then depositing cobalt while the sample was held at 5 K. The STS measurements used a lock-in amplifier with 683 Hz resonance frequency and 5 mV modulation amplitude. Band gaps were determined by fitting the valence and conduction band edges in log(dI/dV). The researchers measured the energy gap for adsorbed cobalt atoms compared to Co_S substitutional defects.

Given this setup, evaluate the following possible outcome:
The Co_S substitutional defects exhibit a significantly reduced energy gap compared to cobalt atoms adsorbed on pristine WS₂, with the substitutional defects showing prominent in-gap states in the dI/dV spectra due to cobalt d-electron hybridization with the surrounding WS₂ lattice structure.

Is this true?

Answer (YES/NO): NO